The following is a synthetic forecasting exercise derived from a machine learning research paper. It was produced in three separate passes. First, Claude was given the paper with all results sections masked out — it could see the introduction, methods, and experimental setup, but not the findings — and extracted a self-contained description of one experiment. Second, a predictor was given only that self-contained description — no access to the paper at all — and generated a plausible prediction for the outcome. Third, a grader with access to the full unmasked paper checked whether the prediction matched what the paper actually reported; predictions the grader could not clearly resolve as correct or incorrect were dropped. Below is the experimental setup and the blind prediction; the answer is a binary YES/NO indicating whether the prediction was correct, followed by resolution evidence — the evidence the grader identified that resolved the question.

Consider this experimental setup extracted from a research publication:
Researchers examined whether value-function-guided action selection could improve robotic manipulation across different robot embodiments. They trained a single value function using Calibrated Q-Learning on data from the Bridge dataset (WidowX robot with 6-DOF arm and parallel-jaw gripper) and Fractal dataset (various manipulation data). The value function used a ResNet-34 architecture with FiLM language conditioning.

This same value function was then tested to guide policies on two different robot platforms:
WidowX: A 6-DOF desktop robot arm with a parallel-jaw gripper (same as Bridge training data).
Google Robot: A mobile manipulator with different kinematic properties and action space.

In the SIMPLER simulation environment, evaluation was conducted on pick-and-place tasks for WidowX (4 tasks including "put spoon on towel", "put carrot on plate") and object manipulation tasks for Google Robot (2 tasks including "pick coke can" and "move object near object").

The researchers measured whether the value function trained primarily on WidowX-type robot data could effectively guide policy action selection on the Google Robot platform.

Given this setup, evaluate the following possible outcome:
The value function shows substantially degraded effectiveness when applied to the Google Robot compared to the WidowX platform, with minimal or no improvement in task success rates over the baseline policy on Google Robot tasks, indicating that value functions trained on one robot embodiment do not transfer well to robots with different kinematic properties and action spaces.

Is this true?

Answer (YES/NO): NO